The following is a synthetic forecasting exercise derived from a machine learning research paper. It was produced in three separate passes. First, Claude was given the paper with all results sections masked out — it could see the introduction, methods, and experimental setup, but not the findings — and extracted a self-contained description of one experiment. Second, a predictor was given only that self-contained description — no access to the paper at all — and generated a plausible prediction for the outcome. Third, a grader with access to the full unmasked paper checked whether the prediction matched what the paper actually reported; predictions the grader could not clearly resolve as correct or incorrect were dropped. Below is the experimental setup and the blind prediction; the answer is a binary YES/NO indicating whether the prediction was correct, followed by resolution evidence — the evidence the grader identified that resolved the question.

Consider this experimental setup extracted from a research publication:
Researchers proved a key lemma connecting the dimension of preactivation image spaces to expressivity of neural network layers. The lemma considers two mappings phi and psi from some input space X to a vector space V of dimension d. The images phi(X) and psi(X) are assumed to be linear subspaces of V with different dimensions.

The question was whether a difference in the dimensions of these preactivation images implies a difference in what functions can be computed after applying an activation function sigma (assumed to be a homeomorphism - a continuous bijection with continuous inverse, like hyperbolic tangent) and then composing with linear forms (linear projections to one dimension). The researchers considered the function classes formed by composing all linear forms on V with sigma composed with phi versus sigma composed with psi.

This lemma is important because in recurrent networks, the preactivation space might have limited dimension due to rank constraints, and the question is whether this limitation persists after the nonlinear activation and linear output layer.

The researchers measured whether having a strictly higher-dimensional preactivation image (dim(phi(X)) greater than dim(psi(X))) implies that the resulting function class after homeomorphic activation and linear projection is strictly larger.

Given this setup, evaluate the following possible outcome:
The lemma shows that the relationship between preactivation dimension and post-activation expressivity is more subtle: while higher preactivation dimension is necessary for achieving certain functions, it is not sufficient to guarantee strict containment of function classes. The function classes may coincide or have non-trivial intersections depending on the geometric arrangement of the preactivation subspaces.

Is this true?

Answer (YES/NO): NO